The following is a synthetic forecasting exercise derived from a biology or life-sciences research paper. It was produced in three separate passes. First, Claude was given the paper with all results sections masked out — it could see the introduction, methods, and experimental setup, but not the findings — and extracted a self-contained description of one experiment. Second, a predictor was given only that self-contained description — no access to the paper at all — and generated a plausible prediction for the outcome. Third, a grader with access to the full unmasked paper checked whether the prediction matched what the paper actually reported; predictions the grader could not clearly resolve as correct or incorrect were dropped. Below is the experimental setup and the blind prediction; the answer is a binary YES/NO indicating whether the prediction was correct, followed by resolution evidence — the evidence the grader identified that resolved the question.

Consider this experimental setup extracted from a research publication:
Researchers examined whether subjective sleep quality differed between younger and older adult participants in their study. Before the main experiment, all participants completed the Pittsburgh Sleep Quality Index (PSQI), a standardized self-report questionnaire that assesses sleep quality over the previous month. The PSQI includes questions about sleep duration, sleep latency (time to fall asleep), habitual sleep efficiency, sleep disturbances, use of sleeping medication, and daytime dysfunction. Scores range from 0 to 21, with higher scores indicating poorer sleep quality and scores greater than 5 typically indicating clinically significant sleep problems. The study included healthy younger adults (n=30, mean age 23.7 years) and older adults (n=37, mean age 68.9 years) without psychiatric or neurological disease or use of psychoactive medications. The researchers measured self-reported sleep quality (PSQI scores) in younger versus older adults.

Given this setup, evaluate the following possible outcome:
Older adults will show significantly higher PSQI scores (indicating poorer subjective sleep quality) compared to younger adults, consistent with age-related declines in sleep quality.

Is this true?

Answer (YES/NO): NO